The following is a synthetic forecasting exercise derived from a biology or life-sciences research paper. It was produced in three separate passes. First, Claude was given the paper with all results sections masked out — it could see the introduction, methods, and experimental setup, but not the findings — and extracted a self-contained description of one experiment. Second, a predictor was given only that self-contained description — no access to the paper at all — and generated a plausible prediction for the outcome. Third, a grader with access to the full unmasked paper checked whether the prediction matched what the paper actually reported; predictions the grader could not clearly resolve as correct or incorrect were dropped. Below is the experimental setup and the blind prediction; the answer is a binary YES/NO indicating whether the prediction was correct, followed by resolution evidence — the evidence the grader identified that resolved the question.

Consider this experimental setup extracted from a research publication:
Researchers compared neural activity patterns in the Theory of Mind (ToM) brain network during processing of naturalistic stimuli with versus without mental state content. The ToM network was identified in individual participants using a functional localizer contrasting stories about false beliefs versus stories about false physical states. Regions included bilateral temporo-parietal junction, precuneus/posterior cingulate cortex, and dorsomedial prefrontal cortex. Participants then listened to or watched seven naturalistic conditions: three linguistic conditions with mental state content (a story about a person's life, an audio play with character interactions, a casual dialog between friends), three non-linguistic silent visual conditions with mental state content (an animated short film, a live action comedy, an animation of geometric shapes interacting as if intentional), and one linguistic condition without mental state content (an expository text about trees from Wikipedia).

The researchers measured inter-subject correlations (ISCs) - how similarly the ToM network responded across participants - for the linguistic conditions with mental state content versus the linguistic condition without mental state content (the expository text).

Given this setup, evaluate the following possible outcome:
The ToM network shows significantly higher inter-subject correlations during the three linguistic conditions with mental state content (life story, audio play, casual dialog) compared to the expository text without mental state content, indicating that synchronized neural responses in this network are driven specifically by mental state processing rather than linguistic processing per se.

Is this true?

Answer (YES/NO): YES